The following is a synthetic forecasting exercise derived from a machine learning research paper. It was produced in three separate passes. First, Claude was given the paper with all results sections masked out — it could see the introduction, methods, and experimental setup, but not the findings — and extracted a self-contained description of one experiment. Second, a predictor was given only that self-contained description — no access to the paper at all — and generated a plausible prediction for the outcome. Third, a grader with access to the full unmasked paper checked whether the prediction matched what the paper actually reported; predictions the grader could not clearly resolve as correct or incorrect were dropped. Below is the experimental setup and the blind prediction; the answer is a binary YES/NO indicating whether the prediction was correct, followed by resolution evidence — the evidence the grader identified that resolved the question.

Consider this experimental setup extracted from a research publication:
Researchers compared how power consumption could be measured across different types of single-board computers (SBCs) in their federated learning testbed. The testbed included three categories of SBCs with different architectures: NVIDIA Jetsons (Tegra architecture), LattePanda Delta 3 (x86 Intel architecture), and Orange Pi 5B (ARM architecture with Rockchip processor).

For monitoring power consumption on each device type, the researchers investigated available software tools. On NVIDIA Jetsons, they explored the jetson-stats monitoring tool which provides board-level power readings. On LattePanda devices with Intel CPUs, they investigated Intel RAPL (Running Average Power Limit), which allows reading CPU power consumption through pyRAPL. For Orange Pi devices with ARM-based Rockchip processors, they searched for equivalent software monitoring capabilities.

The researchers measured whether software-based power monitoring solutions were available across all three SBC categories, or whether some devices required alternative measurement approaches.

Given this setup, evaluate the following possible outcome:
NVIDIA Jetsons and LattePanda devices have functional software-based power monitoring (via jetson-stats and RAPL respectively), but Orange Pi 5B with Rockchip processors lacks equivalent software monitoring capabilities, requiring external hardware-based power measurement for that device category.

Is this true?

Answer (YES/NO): YES